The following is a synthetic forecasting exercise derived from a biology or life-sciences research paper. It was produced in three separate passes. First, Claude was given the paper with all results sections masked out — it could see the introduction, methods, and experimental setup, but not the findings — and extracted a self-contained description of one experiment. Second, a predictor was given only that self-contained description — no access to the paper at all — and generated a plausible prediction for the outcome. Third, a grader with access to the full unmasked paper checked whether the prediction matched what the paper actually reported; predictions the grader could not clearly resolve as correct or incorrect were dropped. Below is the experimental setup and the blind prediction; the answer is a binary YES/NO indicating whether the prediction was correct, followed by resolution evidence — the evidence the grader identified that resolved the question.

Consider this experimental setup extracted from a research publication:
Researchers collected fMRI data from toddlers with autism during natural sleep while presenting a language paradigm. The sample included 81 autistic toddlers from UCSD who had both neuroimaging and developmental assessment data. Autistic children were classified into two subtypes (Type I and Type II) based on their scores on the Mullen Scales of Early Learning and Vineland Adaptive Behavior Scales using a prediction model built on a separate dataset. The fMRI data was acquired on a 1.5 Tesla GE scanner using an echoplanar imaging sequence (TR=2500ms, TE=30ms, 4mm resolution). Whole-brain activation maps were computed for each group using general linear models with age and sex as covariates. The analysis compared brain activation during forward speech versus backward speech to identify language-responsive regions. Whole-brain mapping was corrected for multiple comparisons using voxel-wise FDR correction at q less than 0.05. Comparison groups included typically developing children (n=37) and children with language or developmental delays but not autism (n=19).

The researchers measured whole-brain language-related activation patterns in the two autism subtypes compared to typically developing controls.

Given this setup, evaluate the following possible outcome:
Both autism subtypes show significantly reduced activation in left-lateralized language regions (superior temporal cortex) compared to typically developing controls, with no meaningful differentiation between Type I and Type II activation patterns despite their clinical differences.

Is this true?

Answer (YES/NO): NO